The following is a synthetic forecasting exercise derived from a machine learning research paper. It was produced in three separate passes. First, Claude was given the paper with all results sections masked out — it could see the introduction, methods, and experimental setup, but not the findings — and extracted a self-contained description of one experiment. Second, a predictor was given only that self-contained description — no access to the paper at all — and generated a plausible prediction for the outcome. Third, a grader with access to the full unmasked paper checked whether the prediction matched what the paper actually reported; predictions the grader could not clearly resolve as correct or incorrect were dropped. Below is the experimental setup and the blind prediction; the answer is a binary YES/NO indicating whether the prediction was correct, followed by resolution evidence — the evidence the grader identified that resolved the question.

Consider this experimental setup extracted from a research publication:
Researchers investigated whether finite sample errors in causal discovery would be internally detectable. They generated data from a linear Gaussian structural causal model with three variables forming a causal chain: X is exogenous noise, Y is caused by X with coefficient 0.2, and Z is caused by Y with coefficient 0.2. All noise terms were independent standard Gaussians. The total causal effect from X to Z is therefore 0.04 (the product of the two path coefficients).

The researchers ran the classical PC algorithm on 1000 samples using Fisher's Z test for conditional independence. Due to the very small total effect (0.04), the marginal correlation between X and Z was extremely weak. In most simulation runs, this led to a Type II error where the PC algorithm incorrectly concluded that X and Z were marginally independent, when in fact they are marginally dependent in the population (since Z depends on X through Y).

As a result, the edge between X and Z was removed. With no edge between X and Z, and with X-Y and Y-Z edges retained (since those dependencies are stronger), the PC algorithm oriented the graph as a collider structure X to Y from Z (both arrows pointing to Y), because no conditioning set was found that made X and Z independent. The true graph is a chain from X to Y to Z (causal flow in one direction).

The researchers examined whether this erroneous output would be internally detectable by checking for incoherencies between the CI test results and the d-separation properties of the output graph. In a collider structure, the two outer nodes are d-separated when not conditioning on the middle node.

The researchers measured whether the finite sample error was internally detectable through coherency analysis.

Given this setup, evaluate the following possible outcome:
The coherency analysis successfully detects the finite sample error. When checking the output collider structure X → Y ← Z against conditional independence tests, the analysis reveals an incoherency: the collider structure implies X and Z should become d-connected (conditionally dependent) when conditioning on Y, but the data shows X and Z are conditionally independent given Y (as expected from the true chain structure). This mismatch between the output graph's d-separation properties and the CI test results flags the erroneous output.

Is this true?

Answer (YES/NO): NO